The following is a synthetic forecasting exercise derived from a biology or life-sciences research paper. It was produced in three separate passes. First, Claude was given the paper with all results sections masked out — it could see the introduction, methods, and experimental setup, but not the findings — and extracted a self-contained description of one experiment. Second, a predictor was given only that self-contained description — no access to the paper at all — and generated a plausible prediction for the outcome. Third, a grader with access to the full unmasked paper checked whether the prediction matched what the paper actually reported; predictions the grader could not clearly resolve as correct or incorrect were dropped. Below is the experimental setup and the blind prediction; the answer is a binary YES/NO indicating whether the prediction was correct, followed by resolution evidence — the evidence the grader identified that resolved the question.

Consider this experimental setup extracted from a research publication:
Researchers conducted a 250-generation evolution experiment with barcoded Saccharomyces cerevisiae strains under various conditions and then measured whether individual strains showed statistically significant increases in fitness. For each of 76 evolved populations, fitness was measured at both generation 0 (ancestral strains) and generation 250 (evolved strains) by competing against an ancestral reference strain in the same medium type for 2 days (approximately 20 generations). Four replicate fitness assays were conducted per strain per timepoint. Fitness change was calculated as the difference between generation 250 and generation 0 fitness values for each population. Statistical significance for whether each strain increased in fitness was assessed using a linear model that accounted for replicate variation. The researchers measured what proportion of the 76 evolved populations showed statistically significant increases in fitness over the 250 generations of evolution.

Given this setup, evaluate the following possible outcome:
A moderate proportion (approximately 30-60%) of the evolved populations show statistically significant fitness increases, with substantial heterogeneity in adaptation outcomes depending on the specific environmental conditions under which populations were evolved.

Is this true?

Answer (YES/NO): NO